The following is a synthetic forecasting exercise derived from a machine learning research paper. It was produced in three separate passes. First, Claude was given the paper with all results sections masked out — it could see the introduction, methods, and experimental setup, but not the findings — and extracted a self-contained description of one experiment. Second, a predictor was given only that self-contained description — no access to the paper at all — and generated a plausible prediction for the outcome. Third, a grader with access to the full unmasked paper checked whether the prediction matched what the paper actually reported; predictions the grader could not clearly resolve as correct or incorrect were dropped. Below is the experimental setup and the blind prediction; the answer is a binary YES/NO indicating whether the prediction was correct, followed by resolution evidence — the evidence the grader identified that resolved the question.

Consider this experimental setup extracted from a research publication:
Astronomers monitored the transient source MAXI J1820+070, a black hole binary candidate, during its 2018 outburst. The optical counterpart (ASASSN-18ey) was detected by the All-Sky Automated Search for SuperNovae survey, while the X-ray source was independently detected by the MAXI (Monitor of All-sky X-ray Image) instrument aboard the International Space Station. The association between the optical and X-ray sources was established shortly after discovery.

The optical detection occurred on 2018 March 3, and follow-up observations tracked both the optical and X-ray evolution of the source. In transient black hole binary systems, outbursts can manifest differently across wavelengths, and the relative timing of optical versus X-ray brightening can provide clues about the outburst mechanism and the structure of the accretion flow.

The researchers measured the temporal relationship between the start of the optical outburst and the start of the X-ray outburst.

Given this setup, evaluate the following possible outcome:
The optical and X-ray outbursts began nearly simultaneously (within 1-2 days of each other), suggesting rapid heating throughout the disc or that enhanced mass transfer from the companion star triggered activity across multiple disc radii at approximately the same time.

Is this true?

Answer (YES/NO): NO